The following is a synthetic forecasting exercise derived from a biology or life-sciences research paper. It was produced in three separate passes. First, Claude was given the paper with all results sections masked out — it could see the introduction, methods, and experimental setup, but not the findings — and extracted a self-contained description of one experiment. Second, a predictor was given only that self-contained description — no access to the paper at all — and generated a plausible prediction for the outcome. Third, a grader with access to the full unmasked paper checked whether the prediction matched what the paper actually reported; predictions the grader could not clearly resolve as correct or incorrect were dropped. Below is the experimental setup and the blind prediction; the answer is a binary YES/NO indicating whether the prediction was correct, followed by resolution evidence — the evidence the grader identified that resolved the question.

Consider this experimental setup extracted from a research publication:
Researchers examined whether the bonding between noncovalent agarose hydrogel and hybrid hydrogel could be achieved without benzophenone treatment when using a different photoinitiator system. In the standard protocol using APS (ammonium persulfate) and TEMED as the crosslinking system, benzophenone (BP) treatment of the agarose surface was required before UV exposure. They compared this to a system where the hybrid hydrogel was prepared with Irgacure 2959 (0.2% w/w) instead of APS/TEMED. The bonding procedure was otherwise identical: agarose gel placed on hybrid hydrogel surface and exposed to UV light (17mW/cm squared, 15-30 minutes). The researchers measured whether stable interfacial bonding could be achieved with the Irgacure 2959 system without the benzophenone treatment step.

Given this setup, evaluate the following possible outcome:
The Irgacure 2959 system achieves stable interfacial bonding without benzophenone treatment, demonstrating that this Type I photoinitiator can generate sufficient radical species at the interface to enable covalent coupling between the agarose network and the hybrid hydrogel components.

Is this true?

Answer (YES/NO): YES